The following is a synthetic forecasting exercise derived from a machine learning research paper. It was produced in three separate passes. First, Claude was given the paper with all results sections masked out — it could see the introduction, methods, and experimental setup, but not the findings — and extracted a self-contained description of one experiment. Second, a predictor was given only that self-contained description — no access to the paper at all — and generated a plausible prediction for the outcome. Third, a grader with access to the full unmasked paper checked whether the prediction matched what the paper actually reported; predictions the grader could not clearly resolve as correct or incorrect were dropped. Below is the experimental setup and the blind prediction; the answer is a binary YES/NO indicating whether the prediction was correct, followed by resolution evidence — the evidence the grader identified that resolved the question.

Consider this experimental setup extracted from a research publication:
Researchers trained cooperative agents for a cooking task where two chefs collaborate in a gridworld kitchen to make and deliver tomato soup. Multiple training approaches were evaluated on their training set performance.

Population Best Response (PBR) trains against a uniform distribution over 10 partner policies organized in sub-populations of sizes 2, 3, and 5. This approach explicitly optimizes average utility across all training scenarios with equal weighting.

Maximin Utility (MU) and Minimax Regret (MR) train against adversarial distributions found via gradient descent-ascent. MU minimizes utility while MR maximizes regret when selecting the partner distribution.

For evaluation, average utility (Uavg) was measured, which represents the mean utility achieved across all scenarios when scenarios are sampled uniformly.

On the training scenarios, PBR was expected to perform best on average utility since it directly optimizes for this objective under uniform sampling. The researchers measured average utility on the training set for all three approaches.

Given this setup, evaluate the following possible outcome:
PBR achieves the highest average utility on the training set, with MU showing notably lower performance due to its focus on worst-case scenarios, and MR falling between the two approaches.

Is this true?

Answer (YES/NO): NO